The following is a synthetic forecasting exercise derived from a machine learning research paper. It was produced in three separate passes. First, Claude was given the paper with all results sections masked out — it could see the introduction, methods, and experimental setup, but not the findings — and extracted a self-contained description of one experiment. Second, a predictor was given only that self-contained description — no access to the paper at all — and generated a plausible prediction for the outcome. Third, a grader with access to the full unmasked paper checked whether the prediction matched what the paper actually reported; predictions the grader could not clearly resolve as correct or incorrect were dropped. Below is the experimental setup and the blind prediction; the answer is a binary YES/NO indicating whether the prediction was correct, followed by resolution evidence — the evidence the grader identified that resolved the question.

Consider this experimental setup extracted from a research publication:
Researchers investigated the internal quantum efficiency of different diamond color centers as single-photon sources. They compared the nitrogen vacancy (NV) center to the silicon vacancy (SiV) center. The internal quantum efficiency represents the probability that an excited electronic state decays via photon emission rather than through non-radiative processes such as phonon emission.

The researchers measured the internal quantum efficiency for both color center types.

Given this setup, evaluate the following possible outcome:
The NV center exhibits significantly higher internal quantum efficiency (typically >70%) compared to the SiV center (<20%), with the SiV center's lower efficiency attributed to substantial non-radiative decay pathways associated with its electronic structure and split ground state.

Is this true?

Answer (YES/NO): NO